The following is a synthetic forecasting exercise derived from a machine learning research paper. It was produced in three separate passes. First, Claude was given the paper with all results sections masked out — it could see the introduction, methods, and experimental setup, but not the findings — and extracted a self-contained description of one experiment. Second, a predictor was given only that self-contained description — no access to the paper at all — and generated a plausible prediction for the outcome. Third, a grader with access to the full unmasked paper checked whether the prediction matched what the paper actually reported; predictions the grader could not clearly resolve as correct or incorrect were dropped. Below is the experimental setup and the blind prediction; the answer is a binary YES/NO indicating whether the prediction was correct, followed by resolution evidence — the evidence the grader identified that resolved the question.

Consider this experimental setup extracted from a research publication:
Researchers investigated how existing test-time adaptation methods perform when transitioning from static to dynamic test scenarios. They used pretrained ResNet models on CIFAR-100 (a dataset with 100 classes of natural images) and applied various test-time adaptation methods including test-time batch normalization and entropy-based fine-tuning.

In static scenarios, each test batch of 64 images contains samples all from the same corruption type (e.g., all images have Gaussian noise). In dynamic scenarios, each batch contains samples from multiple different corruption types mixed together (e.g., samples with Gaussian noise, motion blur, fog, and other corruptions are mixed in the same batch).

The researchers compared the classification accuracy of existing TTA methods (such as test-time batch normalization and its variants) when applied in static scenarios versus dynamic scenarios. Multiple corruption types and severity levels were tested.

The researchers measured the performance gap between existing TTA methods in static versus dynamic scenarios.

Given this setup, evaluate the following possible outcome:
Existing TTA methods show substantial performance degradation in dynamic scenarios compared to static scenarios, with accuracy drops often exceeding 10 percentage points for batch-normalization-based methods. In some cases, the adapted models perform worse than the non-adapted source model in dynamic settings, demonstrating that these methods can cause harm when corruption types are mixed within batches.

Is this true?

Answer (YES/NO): YES